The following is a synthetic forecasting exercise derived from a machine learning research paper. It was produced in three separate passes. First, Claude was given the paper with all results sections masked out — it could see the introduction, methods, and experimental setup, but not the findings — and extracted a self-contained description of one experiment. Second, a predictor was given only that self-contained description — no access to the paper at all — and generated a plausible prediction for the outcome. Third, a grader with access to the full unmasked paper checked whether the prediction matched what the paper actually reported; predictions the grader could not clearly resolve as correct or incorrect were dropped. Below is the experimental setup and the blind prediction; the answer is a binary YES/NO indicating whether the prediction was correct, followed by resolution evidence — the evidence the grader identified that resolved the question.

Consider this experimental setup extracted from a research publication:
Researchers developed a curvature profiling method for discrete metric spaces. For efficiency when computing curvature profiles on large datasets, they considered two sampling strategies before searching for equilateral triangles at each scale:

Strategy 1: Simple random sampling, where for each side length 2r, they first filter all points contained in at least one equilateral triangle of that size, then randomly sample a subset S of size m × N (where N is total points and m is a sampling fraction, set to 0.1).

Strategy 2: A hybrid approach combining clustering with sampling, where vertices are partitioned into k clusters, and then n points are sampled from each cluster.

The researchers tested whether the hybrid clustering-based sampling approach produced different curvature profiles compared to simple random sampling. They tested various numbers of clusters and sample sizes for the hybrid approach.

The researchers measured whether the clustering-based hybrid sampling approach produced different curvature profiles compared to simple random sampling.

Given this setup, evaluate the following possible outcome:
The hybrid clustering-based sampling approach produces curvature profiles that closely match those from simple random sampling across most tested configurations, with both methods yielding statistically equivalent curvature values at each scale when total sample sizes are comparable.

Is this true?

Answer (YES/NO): YES